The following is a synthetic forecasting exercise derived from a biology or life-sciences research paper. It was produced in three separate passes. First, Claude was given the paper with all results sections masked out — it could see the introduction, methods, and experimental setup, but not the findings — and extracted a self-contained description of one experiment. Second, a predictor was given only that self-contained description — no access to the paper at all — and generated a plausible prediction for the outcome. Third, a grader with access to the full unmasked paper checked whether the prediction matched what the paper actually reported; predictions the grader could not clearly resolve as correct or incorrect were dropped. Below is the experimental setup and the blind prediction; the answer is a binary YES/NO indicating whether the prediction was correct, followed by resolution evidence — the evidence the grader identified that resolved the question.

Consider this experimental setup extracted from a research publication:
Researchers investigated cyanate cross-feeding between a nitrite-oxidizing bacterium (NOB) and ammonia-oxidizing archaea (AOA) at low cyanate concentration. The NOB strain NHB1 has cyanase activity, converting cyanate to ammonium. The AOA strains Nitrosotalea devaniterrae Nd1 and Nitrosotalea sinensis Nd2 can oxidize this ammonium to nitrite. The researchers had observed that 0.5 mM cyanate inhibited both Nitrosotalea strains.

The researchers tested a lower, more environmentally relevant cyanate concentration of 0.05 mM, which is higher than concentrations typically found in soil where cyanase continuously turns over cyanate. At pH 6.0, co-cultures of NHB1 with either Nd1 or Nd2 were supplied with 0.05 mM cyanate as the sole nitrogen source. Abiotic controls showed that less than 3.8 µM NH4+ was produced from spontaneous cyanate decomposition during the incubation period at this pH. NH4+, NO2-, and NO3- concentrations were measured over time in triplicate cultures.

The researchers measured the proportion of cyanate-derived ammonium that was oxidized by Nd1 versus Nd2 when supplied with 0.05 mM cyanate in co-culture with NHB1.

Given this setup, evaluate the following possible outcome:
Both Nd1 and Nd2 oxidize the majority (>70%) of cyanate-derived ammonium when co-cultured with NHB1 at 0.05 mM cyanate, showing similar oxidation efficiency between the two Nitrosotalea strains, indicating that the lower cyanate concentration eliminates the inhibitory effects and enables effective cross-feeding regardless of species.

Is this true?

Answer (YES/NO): NO